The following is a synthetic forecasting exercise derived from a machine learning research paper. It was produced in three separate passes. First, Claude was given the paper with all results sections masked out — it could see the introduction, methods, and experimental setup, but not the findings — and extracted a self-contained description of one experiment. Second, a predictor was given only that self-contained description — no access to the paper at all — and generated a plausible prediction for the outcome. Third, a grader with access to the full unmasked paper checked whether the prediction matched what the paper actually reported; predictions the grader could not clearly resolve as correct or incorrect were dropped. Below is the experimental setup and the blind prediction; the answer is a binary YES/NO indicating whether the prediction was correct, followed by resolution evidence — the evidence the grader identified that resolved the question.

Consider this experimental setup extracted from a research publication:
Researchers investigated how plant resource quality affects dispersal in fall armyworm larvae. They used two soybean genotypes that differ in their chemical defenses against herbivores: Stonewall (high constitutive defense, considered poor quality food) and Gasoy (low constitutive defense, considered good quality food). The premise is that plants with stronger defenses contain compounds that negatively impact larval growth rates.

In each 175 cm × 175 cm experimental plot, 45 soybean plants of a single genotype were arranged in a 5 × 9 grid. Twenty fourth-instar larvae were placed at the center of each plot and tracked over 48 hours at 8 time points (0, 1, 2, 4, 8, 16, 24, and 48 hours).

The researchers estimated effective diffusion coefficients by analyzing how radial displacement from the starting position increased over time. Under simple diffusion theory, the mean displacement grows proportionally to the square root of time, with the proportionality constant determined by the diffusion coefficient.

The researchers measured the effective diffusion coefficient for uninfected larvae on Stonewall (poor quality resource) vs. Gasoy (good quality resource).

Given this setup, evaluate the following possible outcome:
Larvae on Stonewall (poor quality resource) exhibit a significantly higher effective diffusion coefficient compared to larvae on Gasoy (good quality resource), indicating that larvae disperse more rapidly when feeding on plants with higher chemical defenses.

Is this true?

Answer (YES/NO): NO